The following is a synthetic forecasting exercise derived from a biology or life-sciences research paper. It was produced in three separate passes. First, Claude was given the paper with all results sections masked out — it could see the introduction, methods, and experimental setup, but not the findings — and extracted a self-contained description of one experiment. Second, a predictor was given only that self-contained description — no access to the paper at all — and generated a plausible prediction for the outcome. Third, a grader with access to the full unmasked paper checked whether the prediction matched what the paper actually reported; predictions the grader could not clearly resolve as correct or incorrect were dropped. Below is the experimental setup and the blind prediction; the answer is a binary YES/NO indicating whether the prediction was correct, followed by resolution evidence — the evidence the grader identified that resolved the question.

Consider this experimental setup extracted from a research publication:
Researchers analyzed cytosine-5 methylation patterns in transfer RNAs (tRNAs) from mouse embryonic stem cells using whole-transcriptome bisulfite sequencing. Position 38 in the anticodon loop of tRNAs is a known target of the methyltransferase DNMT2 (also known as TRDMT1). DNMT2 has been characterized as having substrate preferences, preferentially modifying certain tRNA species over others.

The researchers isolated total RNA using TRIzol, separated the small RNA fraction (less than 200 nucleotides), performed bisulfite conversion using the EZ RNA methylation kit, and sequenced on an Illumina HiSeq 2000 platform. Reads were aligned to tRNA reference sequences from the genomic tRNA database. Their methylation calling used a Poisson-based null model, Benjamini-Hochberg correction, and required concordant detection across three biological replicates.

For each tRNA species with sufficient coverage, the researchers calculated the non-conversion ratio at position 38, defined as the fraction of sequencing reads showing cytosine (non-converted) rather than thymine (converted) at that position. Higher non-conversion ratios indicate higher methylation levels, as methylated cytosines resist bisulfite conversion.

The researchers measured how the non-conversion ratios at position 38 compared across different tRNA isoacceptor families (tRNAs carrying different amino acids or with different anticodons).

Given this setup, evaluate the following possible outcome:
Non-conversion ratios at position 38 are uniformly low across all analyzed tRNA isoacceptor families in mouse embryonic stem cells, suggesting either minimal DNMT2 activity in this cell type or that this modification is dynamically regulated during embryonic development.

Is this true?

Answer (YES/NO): NO